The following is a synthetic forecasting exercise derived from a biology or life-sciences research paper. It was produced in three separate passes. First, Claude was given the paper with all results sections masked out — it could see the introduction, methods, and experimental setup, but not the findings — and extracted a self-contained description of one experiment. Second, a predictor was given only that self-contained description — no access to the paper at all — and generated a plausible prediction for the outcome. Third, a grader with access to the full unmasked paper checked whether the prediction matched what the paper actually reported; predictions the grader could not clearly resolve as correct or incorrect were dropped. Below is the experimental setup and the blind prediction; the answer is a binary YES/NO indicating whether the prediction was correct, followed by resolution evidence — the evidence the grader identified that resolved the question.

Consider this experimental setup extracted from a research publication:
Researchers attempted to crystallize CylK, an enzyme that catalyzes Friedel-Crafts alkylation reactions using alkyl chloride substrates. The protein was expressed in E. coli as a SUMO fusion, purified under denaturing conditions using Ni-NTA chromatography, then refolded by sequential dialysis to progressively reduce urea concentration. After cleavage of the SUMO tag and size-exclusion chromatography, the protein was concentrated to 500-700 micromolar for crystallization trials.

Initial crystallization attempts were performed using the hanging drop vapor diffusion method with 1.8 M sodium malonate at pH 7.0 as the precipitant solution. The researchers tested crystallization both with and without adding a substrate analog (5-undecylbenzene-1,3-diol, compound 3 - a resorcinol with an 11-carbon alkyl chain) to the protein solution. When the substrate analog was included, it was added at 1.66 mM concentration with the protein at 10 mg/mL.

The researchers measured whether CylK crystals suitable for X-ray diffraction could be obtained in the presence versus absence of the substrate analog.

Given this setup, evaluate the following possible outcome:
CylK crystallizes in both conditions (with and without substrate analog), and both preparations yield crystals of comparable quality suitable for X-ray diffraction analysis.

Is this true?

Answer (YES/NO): NO